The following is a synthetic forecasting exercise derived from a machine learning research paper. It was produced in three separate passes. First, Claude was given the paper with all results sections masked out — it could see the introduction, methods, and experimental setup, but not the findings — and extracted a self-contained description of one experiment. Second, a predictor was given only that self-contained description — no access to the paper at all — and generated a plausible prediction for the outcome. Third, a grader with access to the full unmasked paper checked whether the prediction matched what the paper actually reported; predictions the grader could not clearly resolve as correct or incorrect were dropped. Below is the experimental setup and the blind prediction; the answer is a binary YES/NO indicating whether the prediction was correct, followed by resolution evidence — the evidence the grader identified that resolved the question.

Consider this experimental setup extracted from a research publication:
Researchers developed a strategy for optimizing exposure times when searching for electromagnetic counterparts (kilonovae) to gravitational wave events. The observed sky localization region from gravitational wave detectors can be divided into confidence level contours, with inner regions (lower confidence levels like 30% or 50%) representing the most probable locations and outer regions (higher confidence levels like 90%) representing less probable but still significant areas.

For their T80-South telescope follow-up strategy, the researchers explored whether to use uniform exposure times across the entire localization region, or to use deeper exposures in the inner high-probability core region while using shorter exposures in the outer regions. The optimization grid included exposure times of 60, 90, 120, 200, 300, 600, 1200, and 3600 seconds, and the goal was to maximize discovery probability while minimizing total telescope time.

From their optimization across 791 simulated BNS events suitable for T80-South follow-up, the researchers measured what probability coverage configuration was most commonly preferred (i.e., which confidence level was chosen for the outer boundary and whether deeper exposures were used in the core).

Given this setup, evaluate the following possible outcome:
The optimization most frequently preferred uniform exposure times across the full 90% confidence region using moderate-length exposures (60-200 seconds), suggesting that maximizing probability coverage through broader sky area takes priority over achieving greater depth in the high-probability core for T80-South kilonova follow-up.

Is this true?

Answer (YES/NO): NO